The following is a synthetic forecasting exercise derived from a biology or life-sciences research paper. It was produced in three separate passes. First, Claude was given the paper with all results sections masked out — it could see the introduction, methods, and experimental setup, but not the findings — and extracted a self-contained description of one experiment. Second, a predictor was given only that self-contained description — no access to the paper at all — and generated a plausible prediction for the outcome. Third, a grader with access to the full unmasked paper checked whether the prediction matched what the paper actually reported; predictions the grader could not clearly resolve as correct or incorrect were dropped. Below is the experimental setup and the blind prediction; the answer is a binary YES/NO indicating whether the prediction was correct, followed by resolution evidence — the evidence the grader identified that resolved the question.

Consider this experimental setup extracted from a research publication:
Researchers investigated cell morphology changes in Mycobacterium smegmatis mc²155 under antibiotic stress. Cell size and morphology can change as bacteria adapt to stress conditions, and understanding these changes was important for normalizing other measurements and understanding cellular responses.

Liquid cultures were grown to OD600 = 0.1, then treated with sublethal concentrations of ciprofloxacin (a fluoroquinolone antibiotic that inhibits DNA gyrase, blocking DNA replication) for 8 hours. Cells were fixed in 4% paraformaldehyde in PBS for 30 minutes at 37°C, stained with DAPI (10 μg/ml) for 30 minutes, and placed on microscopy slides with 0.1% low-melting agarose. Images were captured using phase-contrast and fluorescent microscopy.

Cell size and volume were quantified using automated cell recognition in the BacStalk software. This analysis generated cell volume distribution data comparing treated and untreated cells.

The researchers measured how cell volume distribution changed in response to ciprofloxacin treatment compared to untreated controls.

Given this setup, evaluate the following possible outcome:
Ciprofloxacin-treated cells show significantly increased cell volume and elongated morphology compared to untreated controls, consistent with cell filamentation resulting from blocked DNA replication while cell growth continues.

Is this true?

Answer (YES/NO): YES